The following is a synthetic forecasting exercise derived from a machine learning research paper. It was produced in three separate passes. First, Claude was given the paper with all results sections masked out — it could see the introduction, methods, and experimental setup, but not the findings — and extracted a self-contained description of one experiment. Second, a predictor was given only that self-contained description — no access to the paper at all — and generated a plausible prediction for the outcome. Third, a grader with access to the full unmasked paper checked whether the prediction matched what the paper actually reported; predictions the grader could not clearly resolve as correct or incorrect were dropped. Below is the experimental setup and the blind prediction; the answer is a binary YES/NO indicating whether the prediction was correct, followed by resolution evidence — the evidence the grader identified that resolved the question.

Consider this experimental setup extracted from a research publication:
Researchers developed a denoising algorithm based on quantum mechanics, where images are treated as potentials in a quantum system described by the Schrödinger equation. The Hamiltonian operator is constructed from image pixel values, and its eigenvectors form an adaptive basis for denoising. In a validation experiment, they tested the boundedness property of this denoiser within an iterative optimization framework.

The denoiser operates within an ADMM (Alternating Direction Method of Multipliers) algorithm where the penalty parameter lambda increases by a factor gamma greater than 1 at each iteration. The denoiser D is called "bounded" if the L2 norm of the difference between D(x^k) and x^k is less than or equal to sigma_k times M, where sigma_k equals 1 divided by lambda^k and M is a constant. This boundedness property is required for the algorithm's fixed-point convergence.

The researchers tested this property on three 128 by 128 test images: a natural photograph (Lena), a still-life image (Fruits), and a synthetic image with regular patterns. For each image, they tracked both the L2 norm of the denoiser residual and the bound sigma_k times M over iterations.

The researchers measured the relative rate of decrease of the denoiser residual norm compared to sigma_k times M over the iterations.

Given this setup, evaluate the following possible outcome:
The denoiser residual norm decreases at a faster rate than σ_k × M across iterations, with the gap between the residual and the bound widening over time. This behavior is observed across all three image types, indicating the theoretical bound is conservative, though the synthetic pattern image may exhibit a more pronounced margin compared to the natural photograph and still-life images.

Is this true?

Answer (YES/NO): YES